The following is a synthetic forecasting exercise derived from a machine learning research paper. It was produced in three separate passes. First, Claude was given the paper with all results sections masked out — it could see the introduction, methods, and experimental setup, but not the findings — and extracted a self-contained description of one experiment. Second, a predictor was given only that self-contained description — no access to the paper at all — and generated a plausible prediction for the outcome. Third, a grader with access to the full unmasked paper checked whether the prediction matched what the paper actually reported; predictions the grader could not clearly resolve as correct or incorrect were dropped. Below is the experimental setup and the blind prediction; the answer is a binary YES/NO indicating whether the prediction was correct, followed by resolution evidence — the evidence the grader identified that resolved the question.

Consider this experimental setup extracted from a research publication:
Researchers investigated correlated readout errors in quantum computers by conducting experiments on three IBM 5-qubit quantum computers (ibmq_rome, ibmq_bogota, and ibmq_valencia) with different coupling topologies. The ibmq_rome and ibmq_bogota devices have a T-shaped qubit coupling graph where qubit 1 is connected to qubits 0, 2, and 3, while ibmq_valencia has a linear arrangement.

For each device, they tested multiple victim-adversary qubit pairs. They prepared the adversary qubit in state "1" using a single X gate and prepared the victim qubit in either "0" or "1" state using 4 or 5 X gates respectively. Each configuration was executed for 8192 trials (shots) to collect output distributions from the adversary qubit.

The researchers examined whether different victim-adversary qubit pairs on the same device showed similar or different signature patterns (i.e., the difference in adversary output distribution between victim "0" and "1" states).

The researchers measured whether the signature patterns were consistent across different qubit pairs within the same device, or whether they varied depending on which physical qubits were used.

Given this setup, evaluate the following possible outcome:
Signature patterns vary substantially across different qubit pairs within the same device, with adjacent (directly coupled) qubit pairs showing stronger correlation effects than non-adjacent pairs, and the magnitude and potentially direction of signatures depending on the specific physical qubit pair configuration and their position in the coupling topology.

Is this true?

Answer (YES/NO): NO